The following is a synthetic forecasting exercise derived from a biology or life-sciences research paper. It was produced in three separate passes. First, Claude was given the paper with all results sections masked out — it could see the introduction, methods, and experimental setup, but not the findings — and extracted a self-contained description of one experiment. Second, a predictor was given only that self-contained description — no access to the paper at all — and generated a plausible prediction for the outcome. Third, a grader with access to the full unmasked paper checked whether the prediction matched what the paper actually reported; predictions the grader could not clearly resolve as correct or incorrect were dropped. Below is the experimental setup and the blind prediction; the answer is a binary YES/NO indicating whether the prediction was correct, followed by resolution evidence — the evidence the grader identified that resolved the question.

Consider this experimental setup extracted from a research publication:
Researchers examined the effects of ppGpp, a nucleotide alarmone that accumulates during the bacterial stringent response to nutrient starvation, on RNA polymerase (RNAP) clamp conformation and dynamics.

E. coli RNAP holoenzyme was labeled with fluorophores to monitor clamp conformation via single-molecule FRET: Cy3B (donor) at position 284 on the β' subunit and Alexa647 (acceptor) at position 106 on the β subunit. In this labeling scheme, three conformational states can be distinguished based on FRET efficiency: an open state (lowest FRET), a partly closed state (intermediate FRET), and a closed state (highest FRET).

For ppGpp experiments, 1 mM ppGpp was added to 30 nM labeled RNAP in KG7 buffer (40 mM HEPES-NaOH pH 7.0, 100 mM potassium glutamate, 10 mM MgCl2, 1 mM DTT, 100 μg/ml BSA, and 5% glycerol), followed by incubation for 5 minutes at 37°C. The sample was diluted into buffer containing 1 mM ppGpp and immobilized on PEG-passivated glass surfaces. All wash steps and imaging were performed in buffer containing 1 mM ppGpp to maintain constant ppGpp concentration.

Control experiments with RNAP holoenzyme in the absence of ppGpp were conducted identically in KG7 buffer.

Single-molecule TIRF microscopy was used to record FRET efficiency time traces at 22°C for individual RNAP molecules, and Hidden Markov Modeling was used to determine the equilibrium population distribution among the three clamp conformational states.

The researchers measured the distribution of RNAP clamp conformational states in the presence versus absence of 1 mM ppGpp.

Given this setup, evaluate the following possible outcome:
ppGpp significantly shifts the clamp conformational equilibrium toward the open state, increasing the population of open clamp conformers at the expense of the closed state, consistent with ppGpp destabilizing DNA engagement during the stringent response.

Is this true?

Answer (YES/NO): NO